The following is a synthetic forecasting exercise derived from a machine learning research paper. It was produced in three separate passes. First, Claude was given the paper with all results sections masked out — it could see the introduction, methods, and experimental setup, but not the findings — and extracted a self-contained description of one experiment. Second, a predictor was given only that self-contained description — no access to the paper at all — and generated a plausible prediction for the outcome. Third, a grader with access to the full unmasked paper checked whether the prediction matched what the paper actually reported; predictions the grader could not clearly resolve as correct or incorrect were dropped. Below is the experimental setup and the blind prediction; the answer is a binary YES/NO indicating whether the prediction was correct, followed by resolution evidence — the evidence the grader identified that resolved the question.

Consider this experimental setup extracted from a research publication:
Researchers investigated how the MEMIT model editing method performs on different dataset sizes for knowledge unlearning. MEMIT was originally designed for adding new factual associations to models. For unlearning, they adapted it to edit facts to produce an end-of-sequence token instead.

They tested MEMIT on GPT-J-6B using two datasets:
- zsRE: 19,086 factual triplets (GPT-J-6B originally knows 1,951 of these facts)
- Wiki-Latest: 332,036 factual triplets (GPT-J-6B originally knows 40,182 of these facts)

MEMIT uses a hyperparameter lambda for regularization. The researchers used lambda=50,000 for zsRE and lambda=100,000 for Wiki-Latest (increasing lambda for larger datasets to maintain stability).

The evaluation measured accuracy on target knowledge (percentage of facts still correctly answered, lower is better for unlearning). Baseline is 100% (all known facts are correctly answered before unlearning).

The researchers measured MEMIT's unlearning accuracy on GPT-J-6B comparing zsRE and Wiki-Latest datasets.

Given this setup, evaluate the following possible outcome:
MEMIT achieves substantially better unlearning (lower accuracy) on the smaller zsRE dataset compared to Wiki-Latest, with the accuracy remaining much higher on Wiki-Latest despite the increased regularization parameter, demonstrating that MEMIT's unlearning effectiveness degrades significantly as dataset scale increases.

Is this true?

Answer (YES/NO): YES